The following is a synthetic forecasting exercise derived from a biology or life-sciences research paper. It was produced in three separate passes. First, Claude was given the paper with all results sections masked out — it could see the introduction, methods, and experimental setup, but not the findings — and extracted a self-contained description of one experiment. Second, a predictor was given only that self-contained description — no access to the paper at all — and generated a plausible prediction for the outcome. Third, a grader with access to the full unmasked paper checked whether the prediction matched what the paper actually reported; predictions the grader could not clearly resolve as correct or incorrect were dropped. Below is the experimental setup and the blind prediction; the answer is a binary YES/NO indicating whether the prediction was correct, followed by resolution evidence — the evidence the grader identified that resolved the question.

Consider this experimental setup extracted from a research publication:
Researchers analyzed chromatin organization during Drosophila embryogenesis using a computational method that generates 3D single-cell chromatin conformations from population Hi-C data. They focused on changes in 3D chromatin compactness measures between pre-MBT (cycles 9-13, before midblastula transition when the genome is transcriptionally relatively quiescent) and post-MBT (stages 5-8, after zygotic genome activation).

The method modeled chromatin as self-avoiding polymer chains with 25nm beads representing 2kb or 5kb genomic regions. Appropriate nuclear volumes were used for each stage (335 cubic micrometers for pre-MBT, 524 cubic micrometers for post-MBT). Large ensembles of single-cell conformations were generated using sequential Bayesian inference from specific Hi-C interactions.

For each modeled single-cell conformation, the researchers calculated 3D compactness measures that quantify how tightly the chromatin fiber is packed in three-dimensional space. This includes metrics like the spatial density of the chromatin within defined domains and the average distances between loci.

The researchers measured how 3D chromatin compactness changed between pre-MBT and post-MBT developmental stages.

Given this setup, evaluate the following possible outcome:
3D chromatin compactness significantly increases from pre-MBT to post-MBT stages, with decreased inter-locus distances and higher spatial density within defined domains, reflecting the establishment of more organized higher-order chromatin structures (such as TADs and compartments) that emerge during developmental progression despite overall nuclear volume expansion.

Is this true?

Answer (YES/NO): YES